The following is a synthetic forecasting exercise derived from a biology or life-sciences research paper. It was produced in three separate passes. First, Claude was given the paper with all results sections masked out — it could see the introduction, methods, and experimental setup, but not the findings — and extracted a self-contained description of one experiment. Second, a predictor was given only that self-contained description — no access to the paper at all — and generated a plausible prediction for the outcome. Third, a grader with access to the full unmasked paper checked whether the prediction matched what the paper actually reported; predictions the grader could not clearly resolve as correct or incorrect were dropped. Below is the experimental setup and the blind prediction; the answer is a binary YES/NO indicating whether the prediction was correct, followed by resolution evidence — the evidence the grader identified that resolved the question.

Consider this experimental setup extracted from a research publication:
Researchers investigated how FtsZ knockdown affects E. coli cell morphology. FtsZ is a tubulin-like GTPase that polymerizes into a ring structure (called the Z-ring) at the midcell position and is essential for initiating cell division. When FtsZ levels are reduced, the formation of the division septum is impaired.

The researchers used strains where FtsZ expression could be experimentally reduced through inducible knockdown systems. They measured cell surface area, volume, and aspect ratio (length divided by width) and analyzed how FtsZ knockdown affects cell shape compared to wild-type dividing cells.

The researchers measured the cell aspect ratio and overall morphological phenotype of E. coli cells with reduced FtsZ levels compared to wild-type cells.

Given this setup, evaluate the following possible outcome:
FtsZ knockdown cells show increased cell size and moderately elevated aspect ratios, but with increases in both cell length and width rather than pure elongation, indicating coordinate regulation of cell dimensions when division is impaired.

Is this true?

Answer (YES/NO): NO